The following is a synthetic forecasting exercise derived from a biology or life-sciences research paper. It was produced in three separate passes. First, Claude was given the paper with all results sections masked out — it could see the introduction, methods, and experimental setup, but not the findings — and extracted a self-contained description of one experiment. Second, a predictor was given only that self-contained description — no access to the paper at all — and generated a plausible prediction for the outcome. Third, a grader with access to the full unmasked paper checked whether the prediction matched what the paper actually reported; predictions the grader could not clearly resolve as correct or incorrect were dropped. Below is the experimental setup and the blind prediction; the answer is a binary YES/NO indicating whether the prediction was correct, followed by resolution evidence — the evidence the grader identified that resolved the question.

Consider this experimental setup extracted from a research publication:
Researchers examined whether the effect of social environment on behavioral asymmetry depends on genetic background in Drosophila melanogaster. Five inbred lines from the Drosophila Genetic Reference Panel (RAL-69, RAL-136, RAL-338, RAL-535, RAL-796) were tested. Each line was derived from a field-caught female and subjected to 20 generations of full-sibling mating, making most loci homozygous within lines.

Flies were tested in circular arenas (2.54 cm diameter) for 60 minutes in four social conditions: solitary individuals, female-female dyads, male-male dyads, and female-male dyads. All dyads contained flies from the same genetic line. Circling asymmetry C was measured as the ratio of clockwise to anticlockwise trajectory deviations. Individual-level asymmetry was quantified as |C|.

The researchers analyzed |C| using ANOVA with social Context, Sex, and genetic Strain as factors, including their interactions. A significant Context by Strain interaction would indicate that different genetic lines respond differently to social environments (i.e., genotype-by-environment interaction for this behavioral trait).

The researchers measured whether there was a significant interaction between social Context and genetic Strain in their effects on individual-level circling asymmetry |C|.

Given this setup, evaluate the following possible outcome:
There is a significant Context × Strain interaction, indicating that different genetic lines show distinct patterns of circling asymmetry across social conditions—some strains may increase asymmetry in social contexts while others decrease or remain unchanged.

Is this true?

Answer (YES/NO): YES